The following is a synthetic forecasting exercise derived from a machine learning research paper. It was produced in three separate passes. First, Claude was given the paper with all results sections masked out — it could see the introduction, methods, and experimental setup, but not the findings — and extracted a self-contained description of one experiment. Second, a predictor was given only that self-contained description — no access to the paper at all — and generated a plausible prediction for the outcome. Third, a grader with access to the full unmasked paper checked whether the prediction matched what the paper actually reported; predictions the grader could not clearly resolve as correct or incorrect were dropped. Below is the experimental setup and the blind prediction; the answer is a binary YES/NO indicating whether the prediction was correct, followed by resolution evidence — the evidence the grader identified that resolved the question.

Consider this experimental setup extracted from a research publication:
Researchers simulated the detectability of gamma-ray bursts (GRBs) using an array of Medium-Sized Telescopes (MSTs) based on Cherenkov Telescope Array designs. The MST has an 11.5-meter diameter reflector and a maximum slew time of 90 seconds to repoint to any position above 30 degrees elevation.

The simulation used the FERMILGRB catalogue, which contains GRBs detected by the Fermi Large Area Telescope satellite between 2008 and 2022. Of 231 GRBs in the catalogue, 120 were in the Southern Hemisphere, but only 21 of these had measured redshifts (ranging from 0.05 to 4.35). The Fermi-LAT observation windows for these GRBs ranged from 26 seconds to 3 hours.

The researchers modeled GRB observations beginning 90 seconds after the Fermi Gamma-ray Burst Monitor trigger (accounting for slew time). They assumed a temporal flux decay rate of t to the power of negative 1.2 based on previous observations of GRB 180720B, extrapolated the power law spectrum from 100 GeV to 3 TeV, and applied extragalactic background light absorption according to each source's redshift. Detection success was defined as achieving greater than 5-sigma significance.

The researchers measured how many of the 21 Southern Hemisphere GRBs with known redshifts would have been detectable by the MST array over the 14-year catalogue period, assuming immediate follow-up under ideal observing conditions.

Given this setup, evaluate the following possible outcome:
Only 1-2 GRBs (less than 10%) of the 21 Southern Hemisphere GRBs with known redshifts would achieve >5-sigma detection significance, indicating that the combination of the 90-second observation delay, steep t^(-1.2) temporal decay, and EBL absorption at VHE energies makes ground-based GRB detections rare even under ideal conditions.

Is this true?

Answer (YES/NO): NO